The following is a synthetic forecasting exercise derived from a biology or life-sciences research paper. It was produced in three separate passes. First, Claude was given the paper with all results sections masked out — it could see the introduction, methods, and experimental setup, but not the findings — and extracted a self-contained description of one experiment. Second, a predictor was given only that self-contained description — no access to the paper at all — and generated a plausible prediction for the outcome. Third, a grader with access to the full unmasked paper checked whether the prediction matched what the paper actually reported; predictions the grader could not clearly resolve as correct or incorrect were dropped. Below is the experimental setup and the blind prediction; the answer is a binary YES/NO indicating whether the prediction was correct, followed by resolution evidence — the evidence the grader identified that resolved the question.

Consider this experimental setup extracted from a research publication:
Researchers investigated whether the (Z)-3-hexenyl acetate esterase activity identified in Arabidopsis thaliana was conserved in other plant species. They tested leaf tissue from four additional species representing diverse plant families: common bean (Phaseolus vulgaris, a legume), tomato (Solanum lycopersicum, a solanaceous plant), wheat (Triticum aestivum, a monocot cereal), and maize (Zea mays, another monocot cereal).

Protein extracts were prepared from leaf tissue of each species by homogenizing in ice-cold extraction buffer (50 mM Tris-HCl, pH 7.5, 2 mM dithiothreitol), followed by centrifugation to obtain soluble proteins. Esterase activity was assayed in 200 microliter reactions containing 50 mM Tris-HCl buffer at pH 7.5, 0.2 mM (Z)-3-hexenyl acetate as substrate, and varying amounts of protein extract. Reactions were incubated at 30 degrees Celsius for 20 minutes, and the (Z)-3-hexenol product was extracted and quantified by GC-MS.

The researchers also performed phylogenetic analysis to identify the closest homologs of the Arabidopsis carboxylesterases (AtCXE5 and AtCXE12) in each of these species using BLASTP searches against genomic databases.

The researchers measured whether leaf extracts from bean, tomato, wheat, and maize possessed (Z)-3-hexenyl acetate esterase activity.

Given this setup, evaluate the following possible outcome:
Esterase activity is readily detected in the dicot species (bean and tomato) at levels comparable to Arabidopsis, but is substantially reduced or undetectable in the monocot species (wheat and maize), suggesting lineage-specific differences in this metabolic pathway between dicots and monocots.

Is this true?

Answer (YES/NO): NO